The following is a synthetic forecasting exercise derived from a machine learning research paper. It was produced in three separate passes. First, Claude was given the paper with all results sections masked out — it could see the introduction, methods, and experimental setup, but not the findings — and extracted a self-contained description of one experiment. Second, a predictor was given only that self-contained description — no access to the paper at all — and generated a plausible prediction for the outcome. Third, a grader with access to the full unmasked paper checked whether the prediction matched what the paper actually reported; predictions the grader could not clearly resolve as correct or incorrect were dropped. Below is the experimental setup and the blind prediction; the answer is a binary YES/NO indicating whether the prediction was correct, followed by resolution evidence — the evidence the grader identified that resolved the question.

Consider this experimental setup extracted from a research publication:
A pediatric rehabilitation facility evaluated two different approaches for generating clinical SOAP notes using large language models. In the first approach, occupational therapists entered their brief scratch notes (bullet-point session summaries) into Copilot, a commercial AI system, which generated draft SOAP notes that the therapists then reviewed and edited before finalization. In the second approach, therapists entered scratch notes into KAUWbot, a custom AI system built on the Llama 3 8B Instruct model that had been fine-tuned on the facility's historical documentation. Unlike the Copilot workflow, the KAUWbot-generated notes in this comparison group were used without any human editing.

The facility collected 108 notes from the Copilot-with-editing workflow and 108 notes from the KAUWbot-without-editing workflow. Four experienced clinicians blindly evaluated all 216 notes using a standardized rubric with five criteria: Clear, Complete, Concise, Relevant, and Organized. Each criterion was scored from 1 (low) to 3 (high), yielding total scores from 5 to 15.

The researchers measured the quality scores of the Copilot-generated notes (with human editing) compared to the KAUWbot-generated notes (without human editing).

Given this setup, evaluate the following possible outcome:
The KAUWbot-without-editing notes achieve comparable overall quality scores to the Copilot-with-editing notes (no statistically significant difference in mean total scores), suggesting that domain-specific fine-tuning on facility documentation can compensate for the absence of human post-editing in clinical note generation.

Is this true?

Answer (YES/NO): YES